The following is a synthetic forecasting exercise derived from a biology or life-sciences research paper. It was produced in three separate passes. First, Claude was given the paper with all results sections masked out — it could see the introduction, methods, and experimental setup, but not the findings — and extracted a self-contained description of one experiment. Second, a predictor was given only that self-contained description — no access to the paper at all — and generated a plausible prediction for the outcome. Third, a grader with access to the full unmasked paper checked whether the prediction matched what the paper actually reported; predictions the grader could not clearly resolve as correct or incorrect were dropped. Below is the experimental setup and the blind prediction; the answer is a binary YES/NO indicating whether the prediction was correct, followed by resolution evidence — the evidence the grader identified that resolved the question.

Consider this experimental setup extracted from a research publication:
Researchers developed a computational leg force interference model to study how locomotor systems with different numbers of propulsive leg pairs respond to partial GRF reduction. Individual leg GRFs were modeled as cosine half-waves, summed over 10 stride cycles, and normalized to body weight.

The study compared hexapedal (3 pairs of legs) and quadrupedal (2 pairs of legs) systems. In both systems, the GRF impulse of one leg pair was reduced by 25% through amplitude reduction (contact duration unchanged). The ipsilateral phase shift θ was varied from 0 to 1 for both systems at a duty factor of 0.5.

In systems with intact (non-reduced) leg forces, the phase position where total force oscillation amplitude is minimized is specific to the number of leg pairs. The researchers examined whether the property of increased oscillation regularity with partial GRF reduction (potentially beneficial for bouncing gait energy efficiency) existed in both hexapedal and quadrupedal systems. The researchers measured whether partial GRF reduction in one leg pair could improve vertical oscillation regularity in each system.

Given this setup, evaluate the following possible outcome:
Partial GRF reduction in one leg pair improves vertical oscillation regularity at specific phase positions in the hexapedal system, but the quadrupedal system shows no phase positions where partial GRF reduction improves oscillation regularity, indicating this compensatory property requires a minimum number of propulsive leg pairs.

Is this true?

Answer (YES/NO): NO